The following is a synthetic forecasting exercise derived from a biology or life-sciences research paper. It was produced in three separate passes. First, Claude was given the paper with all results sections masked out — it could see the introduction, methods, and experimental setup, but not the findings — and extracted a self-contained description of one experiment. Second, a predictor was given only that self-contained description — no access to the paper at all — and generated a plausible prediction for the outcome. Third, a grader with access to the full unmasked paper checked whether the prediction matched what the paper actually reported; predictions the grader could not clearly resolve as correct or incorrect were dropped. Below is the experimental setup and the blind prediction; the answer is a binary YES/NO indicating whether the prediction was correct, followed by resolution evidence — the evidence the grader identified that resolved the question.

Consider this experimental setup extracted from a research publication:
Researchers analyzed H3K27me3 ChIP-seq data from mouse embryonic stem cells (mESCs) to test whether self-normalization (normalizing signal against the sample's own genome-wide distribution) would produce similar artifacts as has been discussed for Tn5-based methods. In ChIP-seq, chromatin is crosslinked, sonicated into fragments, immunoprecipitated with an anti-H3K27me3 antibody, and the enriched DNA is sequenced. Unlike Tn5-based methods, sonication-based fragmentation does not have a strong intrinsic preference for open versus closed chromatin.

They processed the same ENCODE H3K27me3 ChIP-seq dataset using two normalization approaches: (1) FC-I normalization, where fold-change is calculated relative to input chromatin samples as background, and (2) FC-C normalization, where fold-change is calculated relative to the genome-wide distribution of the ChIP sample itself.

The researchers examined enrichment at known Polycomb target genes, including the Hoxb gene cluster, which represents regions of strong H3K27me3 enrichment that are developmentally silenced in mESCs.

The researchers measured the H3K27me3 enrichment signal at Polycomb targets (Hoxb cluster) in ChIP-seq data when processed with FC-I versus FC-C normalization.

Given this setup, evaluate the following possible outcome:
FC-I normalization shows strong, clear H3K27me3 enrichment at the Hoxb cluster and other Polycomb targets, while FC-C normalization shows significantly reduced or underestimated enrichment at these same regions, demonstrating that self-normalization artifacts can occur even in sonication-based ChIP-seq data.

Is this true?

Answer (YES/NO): YES